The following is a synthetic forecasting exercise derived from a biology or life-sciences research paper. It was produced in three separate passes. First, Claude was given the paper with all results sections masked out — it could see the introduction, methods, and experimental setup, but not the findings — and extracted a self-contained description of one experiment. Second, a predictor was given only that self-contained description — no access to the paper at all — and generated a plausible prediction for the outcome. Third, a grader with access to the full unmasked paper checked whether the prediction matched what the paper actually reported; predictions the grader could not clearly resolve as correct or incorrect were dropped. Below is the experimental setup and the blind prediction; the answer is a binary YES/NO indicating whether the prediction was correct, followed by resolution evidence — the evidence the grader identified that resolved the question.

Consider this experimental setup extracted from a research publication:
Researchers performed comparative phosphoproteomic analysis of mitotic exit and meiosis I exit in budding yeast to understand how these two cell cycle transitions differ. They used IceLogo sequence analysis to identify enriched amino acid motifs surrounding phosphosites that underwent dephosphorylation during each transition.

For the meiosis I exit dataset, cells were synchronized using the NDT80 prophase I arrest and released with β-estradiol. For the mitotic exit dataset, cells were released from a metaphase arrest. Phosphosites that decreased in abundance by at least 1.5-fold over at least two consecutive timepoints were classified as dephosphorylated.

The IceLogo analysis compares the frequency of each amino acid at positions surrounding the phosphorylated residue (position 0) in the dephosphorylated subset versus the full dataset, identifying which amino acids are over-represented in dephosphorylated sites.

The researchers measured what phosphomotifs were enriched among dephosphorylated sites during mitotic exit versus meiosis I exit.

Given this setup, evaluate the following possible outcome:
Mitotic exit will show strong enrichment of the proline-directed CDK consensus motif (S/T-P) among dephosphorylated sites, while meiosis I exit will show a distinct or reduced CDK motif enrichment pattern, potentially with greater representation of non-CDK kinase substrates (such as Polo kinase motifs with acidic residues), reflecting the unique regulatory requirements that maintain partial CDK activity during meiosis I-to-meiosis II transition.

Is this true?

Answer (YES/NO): NO